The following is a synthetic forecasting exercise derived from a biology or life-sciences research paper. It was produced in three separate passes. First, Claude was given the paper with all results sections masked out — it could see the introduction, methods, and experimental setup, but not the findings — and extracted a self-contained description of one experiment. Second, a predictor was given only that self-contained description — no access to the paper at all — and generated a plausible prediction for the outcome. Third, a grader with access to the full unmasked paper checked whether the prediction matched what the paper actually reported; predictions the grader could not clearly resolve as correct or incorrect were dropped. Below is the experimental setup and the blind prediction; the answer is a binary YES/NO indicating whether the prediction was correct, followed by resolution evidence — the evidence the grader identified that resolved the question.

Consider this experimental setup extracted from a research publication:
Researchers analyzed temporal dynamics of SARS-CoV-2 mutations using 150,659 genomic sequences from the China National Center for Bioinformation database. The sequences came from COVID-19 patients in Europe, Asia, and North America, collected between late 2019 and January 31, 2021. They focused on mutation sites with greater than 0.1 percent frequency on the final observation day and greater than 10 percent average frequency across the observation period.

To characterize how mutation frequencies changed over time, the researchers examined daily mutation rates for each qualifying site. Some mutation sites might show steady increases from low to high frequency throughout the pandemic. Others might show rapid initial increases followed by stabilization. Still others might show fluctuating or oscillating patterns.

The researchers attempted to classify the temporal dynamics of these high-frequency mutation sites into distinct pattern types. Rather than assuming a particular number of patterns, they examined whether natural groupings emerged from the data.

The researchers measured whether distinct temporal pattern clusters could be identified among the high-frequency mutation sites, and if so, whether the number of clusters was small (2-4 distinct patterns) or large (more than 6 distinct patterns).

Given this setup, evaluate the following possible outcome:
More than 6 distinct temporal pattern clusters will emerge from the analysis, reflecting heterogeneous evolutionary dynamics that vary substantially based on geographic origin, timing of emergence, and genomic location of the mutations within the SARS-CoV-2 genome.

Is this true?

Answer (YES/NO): NO